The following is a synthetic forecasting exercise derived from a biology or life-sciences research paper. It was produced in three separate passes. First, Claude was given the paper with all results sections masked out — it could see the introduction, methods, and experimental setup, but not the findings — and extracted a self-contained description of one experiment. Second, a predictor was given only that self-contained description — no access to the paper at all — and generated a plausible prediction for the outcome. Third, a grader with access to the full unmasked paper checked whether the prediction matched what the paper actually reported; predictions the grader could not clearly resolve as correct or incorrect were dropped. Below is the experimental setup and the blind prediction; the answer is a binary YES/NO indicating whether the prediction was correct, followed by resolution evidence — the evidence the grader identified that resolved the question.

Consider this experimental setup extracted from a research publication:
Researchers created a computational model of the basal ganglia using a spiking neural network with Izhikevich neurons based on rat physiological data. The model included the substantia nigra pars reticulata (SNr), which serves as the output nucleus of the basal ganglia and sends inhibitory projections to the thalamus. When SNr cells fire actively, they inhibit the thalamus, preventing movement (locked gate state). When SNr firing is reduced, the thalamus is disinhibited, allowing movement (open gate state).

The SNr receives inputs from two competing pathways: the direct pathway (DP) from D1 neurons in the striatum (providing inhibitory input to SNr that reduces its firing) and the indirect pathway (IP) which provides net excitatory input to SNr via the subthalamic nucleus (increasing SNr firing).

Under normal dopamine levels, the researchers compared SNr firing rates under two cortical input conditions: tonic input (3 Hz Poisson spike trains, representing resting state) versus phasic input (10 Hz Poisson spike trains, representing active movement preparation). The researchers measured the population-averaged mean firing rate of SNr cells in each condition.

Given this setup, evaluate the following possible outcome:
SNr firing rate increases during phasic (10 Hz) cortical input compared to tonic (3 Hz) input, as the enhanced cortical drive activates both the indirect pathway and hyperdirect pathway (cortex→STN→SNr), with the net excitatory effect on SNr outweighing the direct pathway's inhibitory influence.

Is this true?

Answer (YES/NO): NO